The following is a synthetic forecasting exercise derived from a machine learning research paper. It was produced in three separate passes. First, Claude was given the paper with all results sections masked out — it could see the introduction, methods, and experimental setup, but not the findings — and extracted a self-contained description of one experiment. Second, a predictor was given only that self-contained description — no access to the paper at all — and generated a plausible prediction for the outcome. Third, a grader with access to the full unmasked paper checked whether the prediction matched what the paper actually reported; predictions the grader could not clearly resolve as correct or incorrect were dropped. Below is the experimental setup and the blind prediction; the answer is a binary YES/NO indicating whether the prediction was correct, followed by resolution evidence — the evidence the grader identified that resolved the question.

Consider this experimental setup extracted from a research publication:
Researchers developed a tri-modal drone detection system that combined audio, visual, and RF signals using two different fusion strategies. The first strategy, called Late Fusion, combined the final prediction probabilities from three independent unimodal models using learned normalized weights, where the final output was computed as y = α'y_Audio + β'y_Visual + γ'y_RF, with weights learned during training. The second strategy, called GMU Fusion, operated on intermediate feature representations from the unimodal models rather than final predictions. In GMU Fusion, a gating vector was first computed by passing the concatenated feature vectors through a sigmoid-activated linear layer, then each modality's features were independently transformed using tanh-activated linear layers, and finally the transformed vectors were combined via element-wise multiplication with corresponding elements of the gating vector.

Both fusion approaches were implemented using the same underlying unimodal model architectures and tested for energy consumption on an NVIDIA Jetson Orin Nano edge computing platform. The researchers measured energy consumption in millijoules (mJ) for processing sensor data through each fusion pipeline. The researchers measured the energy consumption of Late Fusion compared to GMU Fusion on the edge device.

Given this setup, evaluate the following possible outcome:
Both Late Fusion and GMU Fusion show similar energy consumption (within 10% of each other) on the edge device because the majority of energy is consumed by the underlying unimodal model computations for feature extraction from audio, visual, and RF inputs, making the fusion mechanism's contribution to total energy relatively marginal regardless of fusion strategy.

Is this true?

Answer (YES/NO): YES